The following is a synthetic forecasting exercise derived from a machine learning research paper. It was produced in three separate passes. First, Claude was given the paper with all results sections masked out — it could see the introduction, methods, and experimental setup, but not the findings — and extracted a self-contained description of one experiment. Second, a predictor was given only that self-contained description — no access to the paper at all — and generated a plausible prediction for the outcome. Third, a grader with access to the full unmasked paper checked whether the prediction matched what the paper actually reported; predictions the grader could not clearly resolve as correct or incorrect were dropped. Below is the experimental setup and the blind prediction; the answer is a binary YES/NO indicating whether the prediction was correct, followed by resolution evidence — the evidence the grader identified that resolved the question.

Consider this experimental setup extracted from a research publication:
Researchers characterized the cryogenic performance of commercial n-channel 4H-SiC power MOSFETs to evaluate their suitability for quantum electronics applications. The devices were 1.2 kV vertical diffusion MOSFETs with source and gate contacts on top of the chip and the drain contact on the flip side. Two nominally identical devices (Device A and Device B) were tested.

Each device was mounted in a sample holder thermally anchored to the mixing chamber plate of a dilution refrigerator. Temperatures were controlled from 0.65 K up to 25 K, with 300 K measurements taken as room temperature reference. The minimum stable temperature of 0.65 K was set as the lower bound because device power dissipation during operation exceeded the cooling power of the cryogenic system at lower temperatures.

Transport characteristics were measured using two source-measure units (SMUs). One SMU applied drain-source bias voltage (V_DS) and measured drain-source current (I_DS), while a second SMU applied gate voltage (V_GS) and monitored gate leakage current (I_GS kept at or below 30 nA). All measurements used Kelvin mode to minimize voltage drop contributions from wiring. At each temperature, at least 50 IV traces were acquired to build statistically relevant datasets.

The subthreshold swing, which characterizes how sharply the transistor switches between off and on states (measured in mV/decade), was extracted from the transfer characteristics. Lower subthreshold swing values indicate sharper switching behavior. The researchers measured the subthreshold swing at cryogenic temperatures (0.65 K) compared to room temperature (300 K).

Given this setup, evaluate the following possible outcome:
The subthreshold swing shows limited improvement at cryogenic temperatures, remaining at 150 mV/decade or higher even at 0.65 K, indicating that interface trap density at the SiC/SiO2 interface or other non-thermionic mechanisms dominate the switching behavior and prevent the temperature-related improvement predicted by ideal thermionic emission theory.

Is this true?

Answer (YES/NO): NO